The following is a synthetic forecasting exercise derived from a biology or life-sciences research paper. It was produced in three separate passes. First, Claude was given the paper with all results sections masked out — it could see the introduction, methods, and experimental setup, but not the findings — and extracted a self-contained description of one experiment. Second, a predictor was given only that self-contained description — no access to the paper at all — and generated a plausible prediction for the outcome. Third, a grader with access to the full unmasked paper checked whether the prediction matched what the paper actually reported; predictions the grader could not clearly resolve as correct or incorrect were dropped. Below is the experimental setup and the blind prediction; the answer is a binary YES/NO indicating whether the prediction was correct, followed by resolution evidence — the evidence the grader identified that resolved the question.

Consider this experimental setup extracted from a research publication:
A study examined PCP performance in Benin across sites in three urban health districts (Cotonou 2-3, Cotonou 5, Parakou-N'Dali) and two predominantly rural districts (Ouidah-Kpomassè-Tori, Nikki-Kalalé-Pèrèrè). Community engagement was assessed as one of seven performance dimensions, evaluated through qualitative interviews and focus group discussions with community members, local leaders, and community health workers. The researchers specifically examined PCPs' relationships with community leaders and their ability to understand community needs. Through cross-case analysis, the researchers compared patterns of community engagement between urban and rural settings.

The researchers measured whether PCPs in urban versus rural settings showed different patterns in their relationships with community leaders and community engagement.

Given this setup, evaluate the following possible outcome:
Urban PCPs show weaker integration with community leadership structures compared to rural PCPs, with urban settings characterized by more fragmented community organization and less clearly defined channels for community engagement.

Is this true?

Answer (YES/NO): NO